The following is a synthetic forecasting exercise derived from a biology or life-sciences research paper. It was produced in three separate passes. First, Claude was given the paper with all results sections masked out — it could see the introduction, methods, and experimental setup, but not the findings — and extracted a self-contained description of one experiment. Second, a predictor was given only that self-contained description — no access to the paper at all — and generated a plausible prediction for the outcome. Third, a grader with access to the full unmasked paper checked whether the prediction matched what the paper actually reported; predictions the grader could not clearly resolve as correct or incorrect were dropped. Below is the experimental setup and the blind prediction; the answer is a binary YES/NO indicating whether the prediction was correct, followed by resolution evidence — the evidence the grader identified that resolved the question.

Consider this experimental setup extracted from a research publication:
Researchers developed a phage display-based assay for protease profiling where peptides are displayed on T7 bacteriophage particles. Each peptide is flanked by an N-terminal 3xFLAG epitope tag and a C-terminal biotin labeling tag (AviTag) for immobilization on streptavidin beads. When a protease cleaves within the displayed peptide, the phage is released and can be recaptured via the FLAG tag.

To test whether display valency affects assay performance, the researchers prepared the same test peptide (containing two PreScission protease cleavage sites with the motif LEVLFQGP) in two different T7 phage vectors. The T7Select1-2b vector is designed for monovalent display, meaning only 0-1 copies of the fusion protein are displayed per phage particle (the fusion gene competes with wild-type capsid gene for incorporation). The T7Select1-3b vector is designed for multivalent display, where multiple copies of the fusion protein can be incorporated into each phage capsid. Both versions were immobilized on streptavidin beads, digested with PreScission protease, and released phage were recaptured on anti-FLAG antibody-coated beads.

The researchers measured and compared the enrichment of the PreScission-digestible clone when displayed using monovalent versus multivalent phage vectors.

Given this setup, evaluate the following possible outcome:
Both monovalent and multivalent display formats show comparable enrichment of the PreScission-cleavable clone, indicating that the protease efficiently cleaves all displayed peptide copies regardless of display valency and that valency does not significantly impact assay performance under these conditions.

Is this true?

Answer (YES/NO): NO